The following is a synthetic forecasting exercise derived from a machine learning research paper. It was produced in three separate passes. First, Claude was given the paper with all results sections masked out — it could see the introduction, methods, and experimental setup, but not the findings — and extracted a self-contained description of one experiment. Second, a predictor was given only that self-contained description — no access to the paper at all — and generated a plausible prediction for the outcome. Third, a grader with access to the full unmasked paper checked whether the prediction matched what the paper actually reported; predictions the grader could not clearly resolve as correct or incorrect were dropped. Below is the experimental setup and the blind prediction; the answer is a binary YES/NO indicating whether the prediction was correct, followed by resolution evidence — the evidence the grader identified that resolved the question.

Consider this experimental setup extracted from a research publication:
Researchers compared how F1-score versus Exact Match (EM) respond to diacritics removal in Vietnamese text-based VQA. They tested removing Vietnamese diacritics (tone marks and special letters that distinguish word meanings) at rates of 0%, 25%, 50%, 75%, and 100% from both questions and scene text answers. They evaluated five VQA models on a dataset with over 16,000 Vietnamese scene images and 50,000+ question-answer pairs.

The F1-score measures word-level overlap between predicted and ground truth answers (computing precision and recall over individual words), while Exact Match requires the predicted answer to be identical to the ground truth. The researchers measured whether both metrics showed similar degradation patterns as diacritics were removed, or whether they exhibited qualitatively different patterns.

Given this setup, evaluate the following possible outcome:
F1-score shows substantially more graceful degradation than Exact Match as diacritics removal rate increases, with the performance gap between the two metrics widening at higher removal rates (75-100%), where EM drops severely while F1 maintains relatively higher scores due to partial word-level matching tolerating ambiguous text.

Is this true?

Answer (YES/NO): NO